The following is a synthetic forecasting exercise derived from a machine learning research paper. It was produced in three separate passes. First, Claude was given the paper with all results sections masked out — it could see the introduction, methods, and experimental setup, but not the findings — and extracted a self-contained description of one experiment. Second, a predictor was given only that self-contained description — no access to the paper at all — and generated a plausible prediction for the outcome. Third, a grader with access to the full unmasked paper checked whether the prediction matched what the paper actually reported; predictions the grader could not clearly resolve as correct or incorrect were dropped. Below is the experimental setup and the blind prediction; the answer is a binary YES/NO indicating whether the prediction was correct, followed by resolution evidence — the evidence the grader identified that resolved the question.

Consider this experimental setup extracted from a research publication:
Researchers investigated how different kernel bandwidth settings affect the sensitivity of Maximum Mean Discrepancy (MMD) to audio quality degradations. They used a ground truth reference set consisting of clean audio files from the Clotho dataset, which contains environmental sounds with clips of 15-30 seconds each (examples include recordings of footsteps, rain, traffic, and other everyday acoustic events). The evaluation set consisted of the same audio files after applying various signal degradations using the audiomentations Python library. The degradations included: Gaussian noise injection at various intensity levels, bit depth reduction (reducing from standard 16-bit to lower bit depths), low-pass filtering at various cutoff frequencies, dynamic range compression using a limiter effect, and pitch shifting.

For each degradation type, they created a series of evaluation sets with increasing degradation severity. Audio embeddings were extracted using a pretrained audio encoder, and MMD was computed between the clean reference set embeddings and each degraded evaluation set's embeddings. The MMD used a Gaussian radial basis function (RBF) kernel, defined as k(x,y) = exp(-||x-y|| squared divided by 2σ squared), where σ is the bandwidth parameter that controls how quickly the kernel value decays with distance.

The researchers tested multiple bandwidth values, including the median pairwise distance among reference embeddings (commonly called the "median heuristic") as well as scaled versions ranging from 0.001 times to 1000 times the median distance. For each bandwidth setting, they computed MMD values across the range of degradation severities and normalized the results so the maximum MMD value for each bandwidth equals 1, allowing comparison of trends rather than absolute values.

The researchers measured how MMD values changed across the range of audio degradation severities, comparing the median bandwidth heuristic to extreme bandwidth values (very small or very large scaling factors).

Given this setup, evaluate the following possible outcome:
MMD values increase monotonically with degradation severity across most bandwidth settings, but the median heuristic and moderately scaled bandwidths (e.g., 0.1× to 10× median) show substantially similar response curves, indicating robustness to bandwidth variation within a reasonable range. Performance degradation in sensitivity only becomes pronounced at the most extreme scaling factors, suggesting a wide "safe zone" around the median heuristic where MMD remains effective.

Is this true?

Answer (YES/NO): NO